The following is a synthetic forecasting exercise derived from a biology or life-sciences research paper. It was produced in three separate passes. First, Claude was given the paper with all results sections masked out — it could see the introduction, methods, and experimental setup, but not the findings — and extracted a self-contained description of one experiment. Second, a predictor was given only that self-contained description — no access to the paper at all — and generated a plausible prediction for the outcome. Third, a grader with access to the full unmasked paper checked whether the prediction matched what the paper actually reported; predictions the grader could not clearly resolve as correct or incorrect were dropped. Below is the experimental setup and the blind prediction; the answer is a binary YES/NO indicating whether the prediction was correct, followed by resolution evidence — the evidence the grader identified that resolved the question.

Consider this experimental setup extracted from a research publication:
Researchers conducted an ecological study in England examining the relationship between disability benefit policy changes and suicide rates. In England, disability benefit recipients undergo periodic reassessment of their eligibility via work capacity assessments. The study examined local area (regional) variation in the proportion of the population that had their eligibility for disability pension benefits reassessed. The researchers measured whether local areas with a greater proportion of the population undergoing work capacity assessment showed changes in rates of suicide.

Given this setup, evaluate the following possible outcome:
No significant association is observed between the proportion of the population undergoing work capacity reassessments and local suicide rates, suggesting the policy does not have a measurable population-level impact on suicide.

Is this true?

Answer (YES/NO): NO